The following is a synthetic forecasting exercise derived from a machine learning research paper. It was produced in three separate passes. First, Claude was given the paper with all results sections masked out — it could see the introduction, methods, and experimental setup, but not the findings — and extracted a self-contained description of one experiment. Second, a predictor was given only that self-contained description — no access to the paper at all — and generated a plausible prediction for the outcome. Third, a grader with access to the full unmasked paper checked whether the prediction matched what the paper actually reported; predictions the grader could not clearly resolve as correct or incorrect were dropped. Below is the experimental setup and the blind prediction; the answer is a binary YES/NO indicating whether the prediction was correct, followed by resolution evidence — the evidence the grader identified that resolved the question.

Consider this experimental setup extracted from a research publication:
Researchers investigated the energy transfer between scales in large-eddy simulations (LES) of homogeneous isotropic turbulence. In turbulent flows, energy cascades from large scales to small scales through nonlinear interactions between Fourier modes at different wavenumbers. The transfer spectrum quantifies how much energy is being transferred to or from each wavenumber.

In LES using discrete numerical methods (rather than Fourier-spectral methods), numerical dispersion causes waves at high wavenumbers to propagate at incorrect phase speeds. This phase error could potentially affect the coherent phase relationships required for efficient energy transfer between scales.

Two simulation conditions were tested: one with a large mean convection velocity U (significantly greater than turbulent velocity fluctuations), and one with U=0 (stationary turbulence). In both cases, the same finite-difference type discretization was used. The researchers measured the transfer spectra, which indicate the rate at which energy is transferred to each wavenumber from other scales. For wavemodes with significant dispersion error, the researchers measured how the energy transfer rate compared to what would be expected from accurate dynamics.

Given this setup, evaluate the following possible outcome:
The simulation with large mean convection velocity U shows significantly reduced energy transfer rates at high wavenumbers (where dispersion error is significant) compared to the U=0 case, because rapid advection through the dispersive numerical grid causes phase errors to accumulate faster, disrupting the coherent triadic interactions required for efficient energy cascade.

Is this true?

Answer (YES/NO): YES